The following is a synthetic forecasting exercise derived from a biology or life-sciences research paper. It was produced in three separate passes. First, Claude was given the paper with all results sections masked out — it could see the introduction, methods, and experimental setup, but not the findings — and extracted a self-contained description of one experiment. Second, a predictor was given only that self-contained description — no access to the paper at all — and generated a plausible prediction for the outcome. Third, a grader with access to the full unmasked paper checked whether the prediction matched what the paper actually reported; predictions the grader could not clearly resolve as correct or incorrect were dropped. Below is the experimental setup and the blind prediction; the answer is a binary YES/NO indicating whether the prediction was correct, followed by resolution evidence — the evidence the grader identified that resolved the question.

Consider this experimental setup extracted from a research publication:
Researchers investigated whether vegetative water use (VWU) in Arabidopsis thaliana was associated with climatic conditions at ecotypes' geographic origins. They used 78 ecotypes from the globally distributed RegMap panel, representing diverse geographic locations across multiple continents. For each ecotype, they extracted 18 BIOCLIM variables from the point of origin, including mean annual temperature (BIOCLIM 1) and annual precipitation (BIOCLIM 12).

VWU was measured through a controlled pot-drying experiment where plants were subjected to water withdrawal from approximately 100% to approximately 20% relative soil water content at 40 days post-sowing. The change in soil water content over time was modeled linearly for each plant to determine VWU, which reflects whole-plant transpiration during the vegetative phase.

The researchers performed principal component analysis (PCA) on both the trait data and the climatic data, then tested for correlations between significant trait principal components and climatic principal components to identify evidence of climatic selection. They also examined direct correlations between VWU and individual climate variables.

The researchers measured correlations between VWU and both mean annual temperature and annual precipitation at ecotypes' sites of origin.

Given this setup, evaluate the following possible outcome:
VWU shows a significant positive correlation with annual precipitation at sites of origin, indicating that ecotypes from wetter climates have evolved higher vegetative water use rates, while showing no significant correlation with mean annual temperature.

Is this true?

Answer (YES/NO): NO